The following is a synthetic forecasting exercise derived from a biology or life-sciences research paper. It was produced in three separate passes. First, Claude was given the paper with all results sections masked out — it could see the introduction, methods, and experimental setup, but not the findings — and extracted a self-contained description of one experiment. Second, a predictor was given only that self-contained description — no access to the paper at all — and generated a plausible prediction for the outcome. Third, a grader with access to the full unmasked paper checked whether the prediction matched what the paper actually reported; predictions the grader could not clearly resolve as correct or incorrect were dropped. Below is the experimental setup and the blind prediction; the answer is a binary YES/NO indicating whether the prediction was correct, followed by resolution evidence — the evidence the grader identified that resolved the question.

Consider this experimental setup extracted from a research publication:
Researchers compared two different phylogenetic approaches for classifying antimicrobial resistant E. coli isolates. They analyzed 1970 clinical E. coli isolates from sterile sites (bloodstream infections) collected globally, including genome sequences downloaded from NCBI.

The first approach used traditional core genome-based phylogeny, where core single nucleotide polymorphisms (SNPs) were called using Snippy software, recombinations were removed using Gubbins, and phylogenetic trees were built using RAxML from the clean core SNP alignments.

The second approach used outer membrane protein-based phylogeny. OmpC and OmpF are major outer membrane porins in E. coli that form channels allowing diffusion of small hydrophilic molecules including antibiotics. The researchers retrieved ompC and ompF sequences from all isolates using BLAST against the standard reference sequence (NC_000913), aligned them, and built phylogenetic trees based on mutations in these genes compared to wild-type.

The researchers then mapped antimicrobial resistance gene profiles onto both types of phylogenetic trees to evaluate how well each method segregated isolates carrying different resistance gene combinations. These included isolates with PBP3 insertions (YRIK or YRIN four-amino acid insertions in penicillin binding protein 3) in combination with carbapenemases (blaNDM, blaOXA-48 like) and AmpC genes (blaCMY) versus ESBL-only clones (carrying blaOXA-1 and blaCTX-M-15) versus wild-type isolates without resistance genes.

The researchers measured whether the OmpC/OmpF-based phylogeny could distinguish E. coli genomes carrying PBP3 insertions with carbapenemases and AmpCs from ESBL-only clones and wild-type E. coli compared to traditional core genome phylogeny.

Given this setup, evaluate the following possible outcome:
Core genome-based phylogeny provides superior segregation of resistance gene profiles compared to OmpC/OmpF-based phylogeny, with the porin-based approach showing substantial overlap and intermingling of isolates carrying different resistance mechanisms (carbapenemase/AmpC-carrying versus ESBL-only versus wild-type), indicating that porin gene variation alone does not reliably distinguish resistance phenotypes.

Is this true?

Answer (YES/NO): NO